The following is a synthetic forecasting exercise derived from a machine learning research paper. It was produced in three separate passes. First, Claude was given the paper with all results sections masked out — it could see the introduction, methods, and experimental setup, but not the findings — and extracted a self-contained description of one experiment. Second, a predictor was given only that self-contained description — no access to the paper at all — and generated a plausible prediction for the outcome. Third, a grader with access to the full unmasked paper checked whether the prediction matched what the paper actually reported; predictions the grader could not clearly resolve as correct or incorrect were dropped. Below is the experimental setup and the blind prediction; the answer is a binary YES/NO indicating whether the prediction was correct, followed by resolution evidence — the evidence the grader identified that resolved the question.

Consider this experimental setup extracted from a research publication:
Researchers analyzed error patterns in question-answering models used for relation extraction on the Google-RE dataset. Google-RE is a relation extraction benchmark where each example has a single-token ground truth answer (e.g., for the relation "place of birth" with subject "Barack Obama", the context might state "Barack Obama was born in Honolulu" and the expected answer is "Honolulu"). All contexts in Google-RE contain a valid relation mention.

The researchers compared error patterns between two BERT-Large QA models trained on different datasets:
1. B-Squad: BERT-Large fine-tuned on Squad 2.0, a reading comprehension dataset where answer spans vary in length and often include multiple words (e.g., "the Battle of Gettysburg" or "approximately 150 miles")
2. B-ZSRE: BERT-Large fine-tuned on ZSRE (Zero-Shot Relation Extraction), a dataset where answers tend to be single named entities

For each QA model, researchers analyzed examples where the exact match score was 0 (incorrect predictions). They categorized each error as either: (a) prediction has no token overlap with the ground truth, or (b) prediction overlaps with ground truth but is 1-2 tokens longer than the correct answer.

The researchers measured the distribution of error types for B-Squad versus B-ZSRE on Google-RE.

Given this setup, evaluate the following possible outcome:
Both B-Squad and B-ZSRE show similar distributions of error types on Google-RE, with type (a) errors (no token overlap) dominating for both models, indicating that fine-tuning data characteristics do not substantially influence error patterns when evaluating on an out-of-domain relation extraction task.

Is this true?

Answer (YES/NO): NO